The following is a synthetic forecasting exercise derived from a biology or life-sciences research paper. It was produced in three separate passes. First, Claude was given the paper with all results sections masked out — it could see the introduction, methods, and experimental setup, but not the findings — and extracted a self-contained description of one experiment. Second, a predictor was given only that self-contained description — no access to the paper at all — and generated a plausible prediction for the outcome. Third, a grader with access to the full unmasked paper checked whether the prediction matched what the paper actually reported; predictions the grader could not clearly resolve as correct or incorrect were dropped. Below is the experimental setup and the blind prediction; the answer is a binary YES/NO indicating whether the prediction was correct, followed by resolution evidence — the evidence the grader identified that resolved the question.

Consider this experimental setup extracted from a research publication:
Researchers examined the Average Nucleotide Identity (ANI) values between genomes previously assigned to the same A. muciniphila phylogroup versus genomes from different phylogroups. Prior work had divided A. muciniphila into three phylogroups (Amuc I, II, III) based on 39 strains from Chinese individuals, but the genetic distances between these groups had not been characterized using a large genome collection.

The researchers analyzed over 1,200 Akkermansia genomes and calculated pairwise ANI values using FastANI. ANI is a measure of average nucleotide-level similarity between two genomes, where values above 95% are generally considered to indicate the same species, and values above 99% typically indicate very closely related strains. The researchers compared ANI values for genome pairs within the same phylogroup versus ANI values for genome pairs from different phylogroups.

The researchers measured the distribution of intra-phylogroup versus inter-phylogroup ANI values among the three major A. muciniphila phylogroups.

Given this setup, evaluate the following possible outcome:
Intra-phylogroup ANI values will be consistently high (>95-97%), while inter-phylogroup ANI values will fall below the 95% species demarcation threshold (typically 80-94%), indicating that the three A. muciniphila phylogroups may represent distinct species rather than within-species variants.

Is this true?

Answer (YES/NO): NO